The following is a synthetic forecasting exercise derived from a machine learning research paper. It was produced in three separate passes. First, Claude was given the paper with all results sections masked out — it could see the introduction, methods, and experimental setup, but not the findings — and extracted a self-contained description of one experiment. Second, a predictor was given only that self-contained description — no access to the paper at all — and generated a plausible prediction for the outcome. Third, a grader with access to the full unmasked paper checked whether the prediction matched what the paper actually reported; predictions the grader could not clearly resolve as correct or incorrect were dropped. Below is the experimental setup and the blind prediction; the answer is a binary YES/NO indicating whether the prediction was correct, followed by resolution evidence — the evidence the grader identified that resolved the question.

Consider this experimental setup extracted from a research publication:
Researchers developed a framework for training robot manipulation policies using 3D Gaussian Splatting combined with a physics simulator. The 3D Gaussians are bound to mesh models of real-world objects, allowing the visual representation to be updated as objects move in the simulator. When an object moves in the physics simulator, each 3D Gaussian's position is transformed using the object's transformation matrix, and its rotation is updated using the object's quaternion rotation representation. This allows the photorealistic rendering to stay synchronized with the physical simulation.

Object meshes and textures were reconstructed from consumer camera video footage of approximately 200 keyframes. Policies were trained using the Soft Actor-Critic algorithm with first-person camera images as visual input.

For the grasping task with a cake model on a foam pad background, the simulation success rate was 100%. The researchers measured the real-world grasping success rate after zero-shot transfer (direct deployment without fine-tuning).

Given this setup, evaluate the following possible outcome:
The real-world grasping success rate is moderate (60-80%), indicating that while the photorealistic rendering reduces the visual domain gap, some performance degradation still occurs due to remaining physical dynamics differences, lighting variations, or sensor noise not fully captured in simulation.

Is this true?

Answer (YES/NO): NO